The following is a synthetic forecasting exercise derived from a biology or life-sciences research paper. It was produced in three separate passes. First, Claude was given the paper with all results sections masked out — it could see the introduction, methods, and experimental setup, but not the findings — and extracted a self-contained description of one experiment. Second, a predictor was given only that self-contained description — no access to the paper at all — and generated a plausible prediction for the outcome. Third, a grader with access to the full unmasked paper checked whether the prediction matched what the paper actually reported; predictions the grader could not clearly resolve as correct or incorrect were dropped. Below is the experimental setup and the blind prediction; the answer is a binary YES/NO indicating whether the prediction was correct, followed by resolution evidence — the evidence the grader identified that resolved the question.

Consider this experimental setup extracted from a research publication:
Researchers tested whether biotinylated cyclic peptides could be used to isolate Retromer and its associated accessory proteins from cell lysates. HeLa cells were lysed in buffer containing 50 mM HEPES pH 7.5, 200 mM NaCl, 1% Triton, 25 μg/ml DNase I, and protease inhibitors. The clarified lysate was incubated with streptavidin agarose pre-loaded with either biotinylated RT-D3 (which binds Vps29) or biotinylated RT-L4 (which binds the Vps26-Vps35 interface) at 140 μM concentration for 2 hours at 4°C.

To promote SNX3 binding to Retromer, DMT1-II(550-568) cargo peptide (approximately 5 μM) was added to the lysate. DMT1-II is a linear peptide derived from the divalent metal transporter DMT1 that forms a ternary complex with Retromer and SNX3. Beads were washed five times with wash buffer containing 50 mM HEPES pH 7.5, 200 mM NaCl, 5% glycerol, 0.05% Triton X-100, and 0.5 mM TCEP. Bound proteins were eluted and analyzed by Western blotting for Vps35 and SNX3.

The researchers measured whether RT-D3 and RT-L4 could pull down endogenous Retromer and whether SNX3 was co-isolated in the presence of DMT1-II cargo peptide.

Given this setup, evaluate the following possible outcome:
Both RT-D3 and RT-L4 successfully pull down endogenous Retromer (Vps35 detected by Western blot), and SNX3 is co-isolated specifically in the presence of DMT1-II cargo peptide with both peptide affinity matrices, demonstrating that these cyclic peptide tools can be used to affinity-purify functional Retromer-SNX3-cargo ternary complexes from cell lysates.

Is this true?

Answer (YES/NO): YES